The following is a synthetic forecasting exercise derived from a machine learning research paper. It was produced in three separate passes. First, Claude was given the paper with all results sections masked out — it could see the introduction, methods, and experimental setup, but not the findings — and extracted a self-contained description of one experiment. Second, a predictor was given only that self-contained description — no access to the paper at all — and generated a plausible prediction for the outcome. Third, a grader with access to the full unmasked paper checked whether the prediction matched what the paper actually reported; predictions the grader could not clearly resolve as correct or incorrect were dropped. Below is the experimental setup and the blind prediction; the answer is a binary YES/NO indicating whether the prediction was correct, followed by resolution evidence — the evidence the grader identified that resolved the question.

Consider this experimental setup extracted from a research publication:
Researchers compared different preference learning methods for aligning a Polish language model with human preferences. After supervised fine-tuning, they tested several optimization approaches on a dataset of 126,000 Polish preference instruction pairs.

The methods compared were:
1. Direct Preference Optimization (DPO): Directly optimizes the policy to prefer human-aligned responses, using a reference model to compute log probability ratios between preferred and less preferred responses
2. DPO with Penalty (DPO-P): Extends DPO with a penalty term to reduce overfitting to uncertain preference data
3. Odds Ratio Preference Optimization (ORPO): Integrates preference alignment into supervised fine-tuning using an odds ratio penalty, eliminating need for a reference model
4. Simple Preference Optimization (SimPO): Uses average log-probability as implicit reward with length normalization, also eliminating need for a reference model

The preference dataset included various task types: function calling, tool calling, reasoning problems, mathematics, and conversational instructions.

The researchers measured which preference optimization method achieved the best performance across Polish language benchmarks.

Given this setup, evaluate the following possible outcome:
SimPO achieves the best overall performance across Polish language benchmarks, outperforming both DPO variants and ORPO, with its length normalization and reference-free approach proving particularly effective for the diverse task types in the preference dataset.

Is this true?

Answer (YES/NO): NO